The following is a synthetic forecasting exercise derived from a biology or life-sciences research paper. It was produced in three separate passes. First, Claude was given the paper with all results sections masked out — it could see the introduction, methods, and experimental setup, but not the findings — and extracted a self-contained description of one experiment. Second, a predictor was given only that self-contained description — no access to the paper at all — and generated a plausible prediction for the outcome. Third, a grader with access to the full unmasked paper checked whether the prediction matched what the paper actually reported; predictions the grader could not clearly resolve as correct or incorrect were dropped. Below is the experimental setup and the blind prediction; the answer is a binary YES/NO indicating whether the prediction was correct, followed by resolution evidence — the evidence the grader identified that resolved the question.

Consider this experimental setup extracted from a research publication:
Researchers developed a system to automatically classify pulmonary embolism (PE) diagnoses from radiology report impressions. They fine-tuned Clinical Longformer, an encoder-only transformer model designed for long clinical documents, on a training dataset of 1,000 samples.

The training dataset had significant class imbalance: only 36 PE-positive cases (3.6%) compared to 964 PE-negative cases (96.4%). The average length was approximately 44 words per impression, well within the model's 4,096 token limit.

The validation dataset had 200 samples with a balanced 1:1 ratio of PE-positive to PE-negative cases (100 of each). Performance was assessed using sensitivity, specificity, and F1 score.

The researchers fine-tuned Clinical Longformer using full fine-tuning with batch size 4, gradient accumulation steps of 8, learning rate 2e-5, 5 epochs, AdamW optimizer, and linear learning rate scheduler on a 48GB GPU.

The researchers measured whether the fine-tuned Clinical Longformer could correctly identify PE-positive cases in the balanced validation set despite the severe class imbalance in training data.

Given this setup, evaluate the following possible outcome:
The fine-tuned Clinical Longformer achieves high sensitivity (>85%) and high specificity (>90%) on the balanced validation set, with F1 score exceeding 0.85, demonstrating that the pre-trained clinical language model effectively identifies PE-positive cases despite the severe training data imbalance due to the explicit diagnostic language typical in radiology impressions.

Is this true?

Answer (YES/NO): NO